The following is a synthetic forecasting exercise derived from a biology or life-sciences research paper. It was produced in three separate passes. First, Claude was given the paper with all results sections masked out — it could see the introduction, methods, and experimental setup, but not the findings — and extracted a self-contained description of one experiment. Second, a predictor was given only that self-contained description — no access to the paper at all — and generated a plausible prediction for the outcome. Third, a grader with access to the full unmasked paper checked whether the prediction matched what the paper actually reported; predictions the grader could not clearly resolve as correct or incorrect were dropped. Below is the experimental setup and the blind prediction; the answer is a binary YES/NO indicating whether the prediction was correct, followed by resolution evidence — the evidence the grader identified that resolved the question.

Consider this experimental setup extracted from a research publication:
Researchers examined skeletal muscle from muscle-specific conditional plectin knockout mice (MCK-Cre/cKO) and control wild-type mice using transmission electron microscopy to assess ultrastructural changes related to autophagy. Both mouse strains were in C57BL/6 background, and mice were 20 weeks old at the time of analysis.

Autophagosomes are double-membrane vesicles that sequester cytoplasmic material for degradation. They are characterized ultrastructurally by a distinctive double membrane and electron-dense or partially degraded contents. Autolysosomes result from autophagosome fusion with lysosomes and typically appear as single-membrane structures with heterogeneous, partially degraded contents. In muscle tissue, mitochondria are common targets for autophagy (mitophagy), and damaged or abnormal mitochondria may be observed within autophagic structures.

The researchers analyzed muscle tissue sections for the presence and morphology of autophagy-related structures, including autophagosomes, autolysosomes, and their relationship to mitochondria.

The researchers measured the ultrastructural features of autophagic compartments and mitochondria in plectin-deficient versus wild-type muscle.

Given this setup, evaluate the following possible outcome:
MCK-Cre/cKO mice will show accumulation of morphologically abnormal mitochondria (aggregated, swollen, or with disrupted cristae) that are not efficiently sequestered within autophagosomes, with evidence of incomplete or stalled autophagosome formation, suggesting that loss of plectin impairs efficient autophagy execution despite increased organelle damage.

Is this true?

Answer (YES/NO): NO